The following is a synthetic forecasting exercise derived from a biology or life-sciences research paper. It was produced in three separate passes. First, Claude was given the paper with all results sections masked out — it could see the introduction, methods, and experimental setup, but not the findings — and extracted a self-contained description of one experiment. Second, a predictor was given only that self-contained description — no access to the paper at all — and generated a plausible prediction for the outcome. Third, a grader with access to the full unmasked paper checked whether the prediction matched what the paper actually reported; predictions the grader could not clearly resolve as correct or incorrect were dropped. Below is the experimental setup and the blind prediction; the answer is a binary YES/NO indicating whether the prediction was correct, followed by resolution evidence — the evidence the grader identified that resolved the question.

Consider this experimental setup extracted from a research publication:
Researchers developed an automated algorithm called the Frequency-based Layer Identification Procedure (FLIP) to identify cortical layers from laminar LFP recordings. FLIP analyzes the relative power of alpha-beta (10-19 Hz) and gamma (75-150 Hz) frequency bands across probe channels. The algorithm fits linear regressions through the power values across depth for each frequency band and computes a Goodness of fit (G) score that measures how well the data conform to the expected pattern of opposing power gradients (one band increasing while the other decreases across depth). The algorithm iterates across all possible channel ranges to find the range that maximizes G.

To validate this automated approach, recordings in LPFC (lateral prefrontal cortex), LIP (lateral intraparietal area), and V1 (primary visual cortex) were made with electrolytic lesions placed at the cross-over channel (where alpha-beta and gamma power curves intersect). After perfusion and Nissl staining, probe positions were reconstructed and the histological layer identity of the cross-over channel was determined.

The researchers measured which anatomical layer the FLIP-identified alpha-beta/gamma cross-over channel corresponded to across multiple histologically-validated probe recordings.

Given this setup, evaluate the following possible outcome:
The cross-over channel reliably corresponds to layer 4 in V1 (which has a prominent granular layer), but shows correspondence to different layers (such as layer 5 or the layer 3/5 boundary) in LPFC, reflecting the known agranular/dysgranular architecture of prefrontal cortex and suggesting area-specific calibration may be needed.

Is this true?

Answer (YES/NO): NO